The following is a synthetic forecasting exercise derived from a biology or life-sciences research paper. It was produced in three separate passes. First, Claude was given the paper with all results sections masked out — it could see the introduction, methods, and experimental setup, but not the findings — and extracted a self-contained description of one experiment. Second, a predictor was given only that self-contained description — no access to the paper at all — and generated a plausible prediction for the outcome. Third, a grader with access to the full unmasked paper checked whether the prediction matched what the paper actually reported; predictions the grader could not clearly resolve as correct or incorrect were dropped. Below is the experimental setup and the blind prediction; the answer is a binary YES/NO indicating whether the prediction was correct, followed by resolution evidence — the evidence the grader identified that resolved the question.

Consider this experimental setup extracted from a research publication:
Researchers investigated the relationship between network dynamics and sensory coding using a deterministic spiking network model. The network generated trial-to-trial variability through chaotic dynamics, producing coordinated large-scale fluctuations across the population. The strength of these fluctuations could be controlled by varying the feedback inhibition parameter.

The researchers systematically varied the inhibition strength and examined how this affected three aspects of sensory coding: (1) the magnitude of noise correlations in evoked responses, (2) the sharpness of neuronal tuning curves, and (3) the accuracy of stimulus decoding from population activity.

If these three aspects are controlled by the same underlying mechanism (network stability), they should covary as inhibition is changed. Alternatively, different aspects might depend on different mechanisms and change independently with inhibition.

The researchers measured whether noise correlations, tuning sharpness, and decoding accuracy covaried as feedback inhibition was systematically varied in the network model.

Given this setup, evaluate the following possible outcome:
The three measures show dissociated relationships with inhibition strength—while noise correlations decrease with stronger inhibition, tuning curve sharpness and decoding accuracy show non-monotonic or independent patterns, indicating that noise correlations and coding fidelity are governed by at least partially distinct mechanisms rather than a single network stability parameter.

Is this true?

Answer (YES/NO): NO